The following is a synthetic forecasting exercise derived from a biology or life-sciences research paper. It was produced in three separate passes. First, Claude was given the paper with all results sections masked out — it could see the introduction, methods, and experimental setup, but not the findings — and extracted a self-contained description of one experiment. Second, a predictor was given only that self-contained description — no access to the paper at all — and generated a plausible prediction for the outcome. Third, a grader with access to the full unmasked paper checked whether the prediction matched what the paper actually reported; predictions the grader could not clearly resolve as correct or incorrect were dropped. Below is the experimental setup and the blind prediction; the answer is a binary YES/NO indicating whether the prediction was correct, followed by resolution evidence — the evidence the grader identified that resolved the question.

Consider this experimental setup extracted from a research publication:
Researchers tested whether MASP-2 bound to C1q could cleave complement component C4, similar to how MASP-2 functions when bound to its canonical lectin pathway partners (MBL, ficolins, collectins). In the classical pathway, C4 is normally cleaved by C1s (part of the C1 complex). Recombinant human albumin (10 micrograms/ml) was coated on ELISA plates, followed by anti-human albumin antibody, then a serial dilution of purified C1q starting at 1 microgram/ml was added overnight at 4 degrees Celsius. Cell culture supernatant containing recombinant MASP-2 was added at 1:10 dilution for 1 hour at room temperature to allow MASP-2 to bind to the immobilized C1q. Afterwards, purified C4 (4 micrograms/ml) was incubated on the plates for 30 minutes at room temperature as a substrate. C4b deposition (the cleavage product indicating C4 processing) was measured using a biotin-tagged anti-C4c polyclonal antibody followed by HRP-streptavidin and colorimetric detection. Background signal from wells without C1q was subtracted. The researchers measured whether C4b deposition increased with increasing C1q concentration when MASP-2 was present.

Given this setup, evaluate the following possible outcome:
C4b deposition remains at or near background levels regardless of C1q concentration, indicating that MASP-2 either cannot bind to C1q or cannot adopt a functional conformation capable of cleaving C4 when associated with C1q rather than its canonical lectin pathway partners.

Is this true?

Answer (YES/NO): NO